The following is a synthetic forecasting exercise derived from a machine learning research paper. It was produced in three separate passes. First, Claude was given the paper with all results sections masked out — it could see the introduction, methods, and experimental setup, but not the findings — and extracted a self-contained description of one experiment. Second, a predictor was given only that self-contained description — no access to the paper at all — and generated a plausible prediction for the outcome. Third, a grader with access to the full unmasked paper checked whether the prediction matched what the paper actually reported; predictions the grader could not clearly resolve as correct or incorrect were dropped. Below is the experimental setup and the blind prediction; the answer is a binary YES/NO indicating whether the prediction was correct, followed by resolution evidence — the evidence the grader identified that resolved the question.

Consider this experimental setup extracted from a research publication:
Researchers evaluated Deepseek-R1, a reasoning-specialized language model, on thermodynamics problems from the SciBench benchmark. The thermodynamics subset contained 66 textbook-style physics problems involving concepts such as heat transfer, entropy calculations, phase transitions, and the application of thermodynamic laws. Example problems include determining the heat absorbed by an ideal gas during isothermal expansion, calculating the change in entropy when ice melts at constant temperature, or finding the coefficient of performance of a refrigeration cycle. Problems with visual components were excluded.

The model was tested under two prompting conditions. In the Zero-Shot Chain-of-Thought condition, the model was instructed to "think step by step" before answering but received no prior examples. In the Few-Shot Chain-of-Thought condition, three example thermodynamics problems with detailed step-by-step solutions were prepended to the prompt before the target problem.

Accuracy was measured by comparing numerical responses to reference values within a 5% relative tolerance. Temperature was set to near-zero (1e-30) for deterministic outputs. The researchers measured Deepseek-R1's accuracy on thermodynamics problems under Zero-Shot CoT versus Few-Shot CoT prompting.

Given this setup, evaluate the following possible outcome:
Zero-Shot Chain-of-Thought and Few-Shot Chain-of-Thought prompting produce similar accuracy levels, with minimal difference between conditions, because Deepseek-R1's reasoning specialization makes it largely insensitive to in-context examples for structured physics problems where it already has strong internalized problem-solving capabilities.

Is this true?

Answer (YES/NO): NO